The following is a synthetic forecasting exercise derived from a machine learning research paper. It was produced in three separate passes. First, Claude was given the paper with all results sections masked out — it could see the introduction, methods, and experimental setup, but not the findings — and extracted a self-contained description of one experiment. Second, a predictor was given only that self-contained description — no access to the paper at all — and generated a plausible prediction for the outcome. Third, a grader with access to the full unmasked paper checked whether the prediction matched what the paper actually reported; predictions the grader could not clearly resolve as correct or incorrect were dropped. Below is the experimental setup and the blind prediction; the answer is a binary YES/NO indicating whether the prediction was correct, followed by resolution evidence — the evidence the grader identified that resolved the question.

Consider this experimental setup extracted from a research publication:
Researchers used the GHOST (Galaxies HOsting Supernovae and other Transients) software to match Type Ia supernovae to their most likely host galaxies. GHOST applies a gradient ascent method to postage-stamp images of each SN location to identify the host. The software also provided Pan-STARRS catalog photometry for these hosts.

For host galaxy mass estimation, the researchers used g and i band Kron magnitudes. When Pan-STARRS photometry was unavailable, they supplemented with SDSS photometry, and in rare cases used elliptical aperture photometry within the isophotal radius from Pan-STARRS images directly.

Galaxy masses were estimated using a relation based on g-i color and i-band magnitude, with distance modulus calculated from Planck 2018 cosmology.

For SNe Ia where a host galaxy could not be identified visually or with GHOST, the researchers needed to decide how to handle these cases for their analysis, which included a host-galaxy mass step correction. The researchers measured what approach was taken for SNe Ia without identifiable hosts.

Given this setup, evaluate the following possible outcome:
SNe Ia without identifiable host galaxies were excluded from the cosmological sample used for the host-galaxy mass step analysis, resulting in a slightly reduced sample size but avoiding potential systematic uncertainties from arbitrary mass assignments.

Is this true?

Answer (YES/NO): NO